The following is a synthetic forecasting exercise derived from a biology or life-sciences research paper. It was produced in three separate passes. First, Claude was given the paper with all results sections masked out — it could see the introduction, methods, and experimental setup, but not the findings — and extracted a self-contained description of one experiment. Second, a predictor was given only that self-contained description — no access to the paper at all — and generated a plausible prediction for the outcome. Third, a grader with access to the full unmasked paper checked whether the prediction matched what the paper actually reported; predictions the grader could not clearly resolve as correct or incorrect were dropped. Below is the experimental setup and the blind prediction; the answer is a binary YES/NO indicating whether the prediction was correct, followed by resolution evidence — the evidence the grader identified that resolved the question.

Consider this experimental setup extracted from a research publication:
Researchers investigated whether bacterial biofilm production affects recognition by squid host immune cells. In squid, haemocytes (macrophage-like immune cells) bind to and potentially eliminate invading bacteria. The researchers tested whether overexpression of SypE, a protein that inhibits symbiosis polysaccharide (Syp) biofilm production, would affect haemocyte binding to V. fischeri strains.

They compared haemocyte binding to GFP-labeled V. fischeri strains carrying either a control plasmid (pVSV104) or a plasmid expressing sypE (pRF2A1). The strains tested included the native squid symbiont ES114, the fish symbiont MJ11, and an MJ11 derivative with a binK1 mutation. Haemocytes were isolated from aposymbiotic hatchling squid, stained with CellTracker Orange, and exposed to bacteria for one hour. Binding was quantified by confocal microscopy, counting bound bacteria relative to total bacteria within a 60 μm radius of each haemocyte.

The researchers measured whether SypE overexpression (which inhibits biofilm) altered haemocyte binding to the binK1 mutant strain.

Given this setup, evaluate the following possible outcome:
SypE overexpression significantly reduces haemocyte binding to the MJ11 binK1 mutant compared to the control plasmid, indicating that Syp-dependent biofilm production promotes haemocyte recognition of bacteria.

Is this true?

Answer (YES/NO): NO